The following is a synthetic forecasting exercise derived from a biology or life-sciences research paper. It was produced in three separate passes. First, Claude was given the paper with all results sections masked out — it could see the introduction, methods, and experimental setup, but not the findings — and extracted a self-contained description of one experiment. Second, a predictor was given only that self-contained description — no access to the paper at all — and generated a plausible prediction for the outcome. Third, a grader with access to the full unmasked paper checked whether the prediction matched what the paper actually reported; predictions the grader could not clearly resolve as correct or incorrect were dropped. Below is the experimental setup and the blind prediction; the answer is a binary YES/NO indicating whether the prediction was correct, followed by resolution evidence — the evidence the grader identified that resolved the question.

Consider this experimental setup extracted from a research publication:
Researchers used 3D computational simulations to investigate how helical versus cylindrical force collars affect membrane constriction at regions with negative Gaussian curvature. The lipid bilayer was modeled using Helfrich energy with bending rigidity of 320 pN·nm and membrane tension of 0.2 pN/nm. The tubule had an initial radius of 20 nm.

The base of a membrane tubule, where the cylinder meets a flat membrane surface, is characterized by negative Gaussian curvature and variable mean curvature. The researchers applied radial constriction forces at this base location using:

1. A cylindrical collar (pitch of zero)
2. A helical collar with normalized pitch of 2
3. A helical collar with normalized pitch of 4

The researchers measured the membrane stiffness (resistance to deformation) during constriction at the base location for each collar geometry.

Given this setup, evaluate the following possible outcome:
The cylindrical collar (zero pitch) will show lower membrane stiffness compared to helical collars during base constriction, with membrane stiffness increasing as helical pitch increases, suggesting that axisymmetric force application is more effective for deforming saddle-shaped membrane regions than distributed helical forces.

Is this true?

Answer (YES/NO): YES